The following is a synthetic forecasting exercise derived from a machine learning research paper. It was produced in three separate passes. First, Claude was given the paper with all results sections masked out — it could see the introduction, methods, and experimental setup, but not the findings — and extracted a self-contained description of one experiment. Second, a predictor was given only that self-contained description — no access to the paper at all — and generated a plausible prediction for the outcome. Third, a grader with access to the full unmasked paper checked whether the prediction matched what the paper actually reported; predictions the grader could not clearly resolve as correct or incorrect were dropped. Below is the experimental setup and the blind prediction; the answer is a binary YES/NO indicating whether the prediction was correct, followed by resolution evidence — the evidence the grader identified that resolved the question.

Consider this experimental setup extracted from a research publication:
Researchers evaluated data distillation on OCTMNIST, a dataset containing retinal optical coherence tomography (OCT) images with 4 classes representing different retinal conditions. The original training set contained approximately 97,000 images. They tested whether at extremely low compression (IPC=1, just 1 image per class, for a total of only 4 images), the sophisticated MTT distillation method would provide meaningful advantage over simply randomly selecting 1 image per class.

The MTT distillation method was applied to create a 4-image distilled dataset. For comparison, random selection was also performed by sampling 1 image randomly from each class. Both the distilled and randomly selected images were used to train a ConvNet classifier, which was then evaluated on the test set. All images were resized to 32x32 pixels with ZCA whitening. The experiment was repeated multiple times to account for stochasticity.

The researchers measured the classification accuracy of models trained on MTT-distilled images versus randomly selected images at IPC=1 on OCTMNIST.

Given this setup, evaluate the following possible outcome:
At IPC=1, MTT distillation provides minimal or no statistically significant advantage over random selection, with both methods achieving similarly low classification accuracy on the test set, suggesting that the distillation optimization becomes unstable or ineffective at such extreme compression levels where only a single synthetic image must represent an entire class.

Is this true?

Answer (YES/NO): YES